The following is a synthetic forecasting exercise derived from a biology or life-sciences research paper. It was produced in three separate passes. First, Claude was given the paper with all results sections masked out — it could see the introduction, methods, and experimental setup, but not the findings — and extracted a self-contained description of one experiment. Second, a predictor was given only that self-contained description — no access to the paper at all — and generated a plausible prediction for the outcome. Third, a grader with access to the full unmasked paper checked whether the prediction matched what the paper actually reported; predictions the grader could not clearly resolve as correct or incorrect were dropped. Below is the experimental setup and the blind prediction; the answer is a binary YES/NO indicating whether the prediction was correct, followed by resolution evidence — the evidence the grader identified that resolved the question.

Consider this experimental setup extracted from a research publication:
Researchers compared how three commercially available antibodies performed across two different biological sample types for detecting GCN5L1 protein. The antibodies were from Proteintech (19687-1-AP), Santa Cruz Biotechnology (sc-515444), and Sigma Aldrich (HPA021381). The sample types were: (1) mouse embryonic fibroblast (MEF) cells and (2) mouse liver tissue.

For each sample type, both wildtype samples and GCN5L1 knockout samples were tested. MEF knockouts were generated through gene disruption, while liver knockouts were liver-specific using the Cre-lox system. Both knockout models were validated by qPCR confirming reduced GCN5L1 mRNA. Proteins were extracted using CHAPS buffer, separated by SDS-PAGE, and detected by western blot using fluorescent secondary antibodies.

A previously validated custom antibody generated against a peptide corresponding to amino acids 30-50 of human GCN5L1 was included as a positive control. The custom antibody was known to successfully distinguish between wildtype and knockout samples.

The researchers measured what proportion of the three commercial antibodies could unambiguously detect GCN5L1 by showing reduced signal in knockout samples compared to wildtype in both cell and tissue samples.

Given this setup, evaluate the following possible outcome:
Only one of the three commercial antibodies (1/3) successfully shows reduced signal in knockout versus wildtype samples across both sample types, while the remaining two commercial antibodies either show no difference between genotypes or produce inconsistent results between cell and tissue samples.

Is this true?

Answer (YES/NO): YES